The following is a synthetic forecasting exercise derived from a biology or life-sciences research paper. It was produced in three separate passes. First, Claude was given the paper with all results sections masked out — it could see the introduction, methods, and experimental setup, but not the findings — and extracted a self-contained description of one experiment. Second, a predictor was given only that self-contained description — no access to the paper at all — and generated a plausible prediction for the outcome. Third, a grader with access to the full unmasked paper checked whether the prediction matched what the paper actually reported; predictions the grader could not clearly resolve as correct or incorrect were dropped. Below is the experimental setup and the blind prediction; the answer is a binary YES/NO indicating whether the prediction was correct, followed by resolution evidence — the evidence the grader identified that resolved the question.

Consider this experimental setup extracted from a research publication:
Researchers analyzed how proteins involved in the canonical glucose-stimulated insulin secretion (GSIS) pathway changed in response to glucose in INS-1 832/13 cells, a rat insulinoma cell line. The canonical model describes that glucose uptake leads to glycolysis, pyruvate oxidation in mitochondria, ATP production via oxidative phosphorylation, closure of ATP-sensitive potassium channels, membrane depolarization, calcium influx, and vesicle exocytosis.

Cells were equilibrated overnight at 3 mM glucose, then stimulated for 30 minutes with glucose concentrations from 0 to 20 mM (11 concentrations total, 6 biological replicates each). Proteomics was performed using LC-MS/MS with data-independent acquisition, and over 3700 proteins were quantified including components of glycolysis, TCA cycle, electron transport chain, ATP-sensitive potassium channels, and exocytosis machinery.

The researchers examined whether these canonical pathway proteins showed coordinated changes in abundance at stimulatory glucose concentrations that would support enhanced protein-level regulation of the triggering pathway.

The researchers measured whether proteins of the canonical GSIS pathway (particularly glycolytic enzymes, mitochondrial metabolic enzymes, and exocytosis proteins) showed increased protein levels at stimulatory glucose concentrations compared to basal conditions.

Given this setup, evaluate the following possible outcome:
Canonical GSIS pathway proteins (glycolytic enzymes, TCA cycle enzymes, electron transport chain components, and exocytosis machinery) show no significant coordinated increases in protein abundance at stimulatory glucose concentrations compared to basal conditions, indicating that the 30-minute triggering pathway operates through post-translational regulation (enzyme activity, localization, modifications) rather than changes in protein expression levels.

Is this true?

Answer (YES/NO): NO